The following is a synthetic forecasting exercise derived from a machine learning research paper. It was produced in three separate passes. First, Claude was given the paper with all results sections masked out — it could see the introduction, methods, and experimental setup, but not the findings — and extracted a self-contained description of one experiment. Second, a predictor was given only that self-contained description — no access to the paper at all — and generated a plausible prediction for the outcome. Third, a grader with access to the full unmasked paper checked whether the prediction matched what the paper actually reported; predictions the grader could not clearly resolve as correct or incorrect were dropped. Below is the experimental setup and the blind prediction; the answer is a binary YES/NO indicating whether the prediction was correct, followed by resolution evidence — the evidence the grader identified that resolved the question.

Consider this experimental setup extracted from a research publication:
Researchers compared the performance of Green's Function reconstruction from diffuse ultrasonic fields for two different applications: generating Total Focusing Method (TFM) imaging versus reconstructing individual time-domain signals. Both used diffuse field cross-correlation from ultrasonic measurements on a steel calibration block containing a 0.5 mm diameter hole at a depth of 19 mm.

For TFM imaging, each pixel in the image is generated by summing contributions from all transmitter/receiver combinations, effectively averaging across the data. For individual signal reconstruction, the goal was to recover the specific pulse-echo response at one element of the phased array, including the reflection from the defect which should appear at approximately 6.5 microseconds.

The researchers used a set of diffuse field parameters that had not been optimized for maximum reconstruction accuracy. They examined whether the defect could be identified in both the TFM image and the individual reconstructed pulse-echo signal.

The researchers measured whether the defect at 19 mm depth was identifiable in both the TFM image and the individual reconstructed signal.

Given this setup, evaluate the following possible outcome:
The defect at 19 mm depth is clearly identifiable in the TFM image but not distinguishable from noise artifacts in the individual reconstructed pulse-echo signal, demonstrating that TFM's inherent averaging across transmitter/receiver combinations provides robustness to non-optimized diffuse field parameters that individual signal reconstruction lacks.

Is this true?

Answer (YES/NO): YES